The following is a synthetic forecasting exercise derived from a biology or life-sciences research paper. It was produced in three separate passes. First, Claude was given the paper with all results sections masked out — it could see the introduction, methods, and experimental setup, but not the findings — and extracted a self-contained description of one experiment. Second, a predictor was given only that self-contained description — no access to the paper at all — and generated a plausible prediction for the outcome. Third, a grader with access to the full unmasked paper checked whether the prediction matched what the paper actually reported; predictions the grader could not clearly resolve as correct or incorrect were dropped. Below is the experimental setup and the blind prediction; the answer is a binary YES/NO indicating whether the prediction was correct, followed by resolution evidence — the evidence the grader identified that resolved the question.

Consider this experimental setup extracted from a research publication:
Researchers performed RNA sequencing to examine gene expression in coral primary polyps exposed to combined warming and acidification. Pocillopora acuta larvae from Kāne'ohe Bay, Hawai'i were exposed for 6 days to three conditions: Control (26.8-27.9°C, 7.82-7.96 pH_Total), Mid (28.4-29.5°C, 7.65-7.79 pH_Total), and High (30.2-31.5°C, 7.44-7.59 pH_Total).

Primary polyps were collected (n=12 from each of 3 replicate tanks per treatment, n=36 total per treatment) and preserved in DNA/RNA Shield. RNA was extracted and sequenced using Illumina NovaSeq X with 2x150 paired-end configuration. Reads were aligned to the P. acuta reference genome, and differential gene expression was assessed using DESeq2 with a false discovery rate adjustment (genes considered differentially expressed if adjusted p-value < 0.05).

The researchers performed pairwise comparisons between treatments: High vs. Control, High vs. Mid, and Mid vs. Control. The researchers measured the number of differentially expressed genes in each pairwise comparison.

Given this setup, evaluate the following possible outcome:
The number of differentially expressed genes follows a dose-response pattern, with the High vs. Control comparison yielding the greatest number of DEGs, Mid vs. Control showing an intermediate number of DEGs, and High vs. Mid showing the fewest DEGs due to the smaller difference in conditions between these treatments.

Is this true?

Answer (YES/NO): NO